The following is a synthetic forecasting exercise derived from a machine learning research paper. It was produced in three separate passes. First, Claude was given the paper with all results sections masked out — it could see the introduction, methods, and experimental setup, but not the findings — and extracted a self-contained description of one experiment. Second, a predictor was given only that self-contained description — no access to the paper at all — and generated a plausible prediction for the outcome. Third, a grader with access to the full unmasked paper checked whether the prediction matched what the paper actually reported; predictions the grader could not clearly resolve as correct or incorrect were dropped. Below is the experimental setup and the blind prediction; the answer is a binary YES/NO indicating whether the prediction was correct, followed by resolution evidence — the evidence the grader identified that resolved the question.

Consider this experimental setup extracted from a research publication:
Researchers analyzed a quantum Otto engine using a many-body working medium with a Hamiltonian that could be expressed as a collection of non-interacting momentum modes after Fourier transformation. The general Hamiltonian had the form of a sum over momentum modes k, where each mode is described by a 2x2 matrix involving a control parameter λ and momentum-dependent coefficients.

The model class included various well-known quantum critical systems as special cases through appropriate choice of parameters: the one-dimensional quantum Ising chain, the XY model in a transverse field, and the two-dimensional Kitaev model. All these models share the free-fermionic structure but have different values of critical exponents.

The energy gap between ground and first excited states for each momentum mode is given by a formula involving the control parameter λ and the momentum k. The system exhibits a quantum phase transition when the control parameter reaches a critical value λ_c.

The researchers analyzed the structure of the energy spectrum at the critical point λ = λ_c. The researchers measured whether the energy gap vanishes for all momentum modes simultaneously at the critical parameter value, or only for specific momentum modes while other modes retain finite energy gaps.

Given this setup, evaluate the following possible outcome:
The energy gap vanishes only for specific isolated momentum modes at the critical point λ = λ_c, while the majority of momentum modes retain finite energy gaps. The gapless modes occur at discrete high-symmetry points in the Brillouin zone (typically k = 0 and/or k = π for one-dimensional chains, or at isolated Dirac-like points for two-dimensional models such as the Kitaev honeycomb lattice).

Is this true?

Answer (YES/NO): YES